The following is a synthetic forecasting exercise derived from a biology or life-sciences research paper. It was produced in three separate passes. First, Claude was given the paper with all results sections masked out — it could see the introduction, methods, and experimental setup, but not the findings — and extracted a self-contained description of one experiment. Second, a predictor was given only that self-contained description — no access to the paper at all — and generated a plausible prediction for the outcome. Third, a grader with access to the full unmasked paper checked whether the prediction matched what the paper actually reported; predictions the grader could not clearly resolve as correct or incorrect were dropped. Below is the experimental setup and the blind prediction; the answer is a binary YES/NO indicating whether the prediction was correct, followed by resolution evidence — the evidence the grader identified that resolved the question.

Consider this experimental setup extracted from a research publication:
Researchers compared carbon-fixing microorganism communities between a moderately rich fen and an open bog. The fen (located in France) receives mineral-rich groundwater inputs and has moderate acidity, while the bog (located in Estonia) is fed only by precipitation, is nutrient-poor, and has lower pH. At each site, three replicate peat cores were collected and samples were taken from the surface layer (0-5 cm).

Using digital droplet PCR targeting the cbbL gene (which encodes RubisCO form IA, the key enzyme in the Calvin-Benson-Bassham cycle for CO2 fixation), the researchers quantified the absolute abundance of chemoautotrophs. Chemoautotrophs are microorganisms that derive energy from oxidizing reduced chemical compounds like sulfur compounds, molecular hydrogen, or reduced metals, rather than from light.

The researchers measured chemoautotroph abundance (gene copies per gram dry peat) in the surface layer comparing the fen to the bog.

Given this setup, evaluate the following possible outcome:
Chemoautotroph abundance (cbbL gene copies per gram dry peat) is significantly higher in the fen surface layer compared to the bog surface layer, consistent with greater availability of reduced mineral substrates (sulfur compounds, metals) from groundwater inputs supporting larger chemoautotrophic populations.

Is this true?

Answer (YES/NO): YES